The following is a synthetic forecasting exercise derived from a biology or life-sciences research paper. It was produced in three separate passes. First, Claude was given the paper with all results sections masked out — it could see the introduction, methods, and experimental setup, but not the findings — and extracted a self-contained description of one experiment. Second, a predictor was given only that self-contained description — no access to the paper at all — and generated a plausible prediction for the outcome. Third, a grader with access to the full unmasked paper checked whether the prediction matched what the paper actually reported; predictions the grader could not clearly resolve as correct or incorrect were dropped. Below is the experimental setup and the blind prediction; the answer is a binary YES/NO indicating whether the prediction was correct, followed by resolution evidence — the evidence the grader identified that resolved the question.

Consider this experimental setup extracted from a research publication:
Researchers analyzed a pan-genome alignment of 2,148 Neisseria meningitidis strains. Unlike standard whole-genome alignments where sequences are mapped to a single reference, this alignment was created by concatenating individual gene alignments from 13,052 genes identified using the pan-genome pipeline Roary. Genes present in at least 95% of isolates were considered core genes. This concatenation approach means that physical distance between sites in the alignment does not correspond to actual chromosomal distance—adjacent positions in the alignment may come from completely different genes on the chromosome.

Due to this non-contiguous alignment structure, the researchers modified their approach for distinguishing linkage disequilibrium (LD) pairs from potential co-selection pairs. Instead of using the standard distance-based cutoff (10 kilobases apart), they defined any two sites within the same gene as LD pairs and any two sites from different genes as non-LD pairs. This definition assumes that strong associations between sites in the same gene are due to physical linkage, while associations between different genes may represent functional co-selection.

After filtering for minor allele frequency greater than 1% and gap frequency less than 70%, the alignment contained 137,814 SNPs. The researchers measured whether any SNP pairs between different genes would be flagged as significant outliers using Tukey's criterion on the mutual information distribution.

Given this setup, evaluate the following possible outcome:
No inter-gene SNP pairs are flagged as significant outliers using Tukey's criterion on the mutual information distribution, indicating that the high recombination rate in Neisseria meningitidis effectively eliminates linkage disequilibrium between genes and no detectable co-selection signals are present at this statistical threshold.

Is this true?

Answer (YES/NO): NO